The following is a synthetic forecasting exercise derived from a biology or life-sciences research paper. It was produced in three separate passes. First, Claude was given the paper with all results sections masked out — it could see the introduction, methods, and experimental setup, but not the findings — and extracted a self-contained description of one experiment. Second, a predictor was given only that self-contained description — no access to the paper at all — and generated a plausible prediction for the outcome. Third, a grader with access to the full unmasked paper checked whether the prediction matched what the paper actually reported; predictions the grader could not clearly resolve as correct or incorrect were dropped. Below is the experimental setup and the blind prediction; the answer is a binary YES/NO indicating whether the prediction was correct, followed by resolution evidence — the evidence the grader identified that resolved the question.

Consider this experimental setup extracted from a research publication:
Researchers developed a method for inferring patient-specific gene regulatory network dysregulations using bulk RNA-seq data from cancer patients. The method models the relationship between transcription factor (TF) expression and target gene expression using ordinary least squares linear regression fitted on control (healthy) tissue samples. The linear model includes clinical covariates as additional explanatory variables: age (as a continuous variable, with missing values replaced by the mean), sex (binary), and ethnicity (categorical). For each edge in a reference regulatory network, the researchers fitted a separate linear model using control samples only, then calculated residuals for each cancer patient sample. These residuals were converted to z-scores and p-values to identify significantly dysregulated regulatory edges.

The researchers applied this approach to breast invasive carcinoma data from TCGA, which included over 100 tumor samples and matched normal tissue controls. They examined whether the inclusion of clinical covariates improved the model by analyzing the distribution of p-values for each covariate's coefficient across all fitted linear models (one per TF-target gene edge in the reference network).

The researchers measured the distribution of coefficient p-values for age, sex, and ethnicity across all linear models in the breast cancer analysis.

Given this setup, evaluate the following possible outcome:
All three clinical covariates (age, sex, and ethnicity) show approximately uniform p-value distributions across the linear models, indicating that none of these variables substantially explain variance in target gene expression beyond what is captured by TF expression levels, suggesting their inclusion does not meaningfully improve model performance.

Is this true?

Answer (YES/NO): NO